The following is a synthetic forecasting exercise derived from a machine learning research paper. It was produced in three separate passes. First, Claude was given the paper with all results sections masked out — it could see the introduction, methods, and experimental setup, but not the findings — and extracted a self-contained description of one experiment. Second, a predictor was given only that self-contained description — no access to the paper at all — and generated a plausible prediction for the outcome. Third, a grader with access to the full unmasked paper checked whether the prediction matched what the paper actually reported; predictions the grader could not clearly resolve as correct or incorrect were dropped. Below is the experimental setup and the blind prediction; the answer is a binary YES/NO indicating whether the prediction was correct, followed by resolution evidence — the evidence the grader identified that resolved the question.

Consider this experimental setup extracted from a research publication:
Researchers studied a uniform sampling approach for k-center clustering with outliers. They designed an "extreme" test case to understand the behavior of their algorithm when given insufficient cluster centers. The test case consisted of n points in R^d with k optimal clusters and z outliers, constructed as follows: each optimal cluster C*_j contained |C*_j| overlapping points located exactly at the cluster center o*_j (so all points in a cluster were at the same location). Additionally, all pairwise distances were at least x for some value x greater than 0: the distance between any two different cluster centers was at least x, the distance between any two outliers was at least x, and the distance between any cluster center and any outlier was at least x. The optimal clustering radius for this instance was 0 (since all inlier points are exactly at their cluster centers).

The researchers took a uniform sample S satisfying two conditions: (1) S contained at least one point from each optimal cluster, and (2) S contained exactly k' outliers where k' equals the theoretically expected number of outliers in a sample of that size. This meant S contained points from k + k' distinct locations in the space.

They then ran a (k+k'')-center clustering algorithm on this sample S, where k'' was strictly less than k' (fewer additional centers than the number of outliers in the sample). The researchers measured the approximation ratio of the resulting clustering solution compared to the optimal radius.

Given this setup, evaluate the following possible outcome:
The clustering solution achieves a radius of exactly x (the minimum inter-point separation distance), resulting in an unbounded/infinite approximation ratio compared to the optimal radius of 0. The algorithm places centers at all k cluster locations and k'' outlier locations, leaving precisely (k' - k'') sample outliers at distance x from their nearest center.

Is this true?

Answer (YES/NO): NO